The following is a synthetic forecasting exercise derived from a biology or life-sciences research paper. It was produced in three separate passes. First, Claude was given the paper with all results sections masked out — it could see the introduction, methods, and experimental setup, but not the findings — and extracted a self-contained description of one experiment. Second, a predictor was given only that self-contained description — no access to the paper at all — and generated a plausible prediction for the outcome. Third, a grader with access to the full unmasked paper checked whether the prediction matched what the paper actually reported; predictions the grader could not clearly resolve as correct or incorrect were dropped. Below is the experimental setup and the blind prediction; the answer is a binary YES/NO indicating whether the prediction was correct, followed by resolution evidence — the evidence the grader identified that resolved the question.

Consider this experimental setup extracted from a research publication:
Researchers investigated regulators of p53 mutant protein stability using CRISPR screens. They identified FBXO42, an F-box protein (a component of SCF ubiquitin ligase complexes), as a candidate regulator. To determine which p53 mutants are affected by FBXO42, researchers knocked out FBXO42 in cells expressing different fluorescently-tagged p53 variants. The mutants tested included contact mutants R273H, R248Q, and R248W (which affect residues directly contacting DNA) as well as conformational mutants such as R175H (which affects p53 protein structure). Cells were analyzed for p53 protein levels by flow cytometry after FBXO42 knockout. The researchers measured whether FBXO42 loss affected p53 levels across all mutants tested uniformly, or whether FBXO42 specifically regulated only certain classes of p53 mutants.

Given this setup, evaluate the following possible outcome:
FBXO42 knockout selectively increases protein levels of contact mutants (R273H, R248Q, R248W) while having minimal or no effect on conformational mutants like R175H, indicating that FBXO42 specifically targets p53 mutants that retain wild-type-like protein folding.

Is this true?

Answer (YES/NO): NO